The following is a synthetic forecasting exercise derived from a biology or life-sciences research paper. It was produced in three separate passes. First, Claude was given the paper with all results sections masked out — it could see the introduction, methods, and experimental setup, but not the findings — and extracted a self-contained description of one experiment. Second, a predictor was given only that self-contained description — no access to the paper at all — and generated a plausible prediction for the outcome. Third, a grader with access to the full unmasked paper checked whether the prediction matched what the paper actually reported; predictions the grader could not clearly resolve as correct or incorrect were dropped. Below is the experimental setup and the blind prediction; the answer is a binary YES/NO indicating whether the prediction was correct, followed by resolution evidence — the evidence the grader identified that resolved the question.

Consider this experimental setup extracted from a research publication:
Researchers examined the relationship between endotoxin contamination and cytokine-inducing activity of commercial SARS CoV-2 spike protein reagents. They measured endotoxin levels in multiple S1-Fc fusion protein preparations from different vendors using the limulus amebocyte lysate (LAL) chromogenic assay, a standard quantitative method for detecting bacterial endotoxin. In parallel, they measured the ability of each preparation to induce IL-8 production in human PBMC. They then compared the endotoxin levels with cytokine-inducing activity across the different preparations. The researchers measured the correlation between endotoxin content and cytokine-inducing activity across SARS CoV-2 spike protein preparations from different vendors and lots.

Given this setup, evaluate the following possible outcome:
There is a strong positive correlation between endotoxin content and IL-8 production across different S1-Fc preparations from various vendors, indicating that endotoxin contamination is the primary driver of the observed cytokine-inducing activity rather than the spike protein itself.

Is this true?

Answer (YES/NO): YES